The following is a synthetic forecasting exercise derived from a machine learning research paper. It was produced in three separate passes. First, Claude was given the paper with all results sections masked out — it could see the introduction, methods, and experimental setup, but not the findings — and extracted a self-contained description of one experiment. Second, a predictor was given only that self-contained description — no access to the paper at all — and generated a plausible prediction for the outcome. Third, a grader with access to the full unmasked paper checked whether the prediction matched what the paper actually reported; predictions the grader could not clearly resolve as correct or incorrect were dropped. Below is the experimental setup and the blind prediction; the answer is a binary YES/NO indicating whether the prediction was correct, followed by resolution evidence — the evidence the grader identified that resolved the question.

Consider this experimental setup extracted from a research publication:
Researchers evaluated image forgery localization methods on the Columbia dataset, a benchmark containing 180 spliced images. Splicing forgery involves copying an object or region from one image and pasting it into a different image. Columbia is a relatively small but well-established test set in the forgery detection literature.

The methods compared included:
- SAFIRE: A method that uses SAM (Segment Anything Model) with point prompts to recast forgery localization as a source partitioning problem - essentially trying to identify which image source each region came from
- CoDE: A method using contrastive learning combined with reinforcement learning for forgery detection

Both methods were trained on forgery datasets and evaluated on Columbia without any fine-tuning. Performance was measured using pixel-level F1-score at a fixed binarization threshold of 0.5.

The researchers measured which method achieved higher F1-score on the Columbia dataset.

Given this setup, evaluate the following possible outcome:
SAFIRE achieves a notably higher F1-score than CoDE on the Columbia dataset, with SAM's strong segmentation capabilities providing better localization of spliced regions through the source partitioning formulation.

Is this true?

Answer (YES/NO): NO